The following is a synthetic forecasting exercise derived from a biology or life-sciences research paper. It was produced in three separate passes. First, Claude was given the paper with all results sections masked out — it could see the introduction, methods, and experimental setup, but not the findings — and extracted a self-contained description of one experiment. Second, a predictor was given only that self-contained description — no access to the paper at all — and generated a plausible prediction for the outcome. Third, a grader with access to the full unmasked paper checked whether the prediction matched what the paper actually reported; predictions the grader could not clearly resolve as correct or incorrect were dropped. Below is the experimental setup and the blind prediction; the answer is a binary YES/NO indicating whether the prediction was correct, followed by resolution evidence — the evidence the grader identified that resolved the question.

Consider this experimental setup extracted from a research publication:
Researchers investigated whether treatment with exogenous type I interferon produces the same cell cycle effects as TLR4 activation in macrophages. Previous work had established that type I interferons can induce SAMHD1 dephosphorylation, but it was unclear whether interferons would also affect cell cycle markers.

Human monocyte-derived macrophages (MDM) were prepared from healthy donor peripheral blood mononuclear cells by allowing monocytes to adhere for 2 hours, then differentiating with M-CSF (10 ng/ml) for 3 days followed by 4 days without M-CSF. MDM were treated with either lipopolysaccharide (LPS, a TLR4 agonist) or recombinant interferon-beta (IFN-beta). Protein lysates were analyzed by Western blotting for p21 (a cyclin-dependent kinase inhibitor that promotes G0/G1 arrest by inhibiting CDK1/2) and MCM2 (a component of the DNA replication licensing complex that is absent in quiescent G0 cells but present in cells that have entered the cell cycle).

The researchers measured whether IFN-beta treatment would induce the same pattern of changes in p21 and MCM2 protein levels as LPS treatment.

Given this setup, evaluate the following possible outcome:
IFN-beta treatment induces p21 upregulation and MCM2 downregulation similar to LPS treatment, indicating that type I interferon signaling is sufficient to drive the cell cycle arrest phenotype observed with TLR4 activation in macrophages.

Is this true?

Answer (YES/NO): NO